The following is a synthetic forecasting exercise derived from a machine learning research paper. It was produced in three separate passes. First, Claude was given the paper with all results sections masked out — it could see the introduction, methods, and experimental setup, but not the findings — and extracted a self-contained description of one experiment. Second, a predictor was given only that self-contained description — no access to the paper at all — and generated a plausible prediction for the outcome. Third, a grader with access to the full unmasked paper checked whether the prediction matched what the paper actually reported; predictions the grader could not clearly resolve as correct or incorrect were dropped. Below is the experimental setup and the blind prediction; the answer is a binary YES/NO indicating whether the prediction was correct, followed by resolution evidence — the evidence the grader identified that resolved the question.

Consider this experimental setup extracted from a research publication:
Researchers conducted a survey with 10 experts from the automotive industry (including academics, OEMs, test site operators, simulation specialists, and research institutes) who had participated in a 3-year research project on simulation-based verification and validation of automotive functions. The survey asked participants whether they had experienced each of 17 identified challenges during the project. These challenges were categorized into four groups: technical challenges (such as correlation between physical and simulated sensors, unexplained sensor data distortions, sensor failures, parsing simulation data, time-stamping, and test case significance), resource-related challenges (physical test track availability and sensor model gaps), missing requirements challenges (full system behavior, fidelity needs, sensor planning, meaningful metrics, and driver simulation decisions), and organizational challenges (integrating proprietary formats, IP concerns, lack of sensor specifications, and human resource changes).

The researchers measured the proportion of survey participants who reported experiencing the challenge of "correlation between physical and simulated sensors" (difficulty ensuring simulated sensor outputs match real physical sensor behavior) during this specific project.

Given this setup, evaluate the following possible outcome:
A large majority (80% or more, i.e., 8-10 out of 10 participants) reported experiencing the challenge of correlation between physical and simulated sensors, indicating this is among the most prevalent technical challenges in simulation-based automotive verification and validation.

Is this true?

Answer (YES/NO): YES